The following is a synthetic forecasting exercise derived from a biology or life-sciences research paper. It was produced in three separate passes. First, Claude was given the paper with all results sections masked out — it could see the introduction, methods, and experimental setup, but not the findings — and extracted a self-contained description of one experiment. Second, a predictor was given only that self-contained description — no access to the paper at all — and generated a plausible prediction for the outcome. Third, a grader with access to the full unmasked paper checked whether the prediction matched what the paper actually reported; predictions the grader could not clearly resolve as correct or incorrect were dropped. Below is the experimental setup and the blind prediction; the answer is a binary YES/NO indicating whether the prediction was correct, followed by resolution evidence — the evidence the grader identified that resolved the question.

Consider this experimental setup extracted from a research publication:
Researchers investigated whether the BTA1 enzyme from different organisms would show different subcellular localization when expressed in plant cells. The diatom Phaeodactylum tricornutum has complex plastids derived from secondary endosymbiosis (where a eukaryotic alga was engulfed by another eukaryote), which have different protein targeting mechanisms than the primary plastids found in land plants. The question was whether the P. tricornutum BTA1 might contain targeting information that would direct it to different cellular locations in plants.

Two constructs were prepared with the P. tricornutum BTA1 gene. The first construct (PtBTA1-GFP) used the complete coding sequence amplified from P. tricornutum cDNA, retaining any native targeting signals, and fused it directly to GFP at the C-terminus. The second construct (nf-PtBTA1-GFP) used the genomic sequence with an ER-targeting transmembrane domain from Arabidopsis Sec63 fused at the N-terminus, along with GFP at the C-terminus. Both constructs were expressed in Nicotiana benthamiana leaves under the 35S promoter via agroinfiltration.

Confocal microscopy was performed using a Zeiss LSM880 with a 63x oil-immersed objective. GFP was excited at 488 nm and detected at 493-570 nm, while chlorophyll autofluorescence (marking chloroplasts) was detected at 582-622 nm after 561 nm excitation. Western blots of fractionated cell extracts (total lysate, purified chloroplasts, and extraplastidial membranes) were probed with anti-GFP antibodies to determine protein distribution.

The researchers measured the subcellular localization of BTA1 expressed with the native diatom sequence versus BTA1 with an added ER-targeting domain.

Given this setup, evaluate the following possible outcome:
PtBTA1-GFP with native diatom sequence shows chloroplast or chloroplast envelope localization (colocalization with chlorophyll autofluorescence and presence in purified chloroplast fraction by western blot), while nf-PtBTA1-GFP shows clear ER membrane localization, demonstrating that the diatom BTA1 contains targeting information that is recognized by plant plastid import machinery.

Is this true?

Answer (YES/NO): NO